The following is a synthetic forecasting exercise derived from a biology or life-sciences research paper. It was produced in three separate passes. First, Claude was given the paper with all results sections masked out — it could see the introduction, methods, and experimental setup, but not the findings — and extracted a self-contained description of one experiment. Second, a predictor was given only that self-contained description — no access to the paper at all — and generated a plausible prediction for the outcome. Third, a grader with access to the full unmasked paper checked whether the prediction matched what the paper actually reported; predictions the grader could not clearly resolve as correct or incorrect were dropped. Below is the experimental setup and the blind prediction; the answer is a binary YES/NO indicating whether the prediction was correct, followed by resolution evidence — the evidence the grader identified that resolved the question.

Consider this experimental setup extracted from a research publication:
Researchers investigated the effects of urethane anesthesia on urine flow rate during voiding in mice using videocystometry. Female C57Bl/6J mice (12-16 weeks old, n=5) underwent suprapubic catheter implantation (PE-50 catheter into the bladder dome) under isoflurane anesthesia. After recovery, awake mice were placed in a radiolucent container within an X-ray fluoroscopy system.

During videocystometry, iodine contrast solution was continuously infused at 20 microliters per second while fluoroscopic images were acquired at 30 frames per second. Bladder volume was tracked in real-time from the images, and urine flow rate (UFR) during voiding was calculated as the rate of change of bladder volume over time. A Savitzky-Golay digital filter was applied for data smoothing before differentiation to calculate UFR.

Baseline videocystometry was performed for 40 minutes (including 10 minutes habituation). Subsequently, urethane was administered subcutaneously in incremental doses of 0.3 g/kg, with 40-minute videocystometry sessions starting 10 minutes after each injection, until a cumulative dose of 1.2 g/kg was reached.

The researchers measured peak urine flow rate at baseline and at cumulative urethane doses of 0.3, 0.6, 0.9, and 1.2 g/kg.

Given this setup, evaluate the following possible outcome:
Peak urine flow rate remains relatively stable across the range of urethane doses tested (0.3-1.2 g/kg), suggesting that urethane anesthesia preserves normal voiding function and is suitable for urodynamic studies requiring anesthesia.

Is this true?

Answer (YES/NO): NO